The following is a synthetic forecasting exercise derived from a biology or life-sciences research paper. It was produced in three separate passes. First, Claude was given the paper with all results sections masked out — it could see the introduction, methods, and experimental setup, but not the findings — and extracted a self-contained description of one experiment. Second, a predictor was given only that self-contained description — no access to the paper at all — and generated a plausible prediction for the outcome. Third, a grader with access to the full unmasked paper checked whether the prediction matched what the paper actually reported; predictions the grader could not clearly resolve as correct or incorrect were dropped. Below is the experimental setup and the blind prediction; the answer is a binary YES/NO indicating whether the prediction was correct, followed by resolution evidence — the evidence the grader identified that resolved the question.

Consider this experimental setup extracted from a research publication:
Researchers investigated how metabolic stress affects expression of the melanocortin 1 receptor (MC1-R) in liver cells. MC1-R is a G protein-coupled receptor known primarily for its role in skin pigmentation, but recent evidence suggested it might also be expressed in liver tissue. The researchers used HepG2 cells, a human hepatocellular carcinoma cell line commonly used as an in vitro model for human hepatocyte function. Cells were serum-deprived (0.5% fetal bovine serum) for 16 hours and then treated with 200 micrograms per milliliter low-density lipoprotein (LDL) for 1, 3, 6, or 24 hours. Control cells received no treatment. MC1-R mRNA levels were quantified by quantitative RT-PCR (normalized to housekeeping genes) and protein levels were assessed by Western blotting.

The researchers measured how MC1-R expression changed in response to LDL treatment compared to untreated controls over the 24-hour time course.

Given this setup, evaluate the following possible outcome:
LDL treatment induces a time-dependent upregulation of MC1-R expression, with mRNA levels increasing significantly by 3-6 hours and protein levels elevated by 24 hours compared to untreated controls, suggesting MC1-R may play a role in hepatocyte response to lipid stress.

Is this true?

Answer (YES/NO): NO